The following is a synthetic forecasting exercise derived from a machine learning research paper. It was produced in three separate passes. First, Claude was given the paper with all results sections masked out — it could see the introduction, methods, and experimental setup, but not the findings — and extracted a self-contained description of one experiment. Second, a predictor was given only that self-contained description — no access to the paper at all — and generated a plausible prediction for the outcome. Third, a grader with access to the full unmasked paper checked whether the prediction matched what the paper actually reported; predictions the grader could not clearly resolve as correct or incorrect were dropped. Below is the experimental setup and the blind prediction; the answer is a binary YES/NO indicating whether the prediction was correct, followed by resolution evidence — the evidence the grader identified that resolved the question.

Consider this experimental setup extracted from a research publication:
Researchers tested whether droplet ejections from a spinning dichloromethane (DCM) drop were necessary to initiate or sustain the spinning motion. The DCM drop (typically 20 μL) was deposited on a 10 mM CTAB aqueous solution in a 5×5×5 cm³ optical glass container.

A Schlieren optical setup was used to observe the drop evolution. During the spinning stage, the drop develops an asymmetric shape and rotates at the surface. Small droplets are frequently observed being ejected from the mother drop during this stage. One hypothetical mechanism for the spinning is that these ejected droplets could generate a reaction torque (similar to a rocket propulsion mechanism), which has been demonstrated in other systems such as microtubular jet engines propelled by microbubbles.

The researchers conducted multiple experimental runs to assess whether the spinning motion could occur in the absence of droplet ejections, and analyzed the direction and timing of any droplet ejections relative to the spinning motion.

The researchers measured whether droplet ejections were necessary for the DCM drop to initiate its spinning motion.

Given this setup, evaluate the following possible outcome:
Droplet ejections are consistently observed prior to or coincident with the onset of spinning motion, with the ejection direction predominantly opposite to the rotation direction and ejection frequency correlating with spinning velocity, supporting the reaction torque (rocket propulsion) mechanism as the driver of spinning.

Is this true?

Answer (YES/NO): NO